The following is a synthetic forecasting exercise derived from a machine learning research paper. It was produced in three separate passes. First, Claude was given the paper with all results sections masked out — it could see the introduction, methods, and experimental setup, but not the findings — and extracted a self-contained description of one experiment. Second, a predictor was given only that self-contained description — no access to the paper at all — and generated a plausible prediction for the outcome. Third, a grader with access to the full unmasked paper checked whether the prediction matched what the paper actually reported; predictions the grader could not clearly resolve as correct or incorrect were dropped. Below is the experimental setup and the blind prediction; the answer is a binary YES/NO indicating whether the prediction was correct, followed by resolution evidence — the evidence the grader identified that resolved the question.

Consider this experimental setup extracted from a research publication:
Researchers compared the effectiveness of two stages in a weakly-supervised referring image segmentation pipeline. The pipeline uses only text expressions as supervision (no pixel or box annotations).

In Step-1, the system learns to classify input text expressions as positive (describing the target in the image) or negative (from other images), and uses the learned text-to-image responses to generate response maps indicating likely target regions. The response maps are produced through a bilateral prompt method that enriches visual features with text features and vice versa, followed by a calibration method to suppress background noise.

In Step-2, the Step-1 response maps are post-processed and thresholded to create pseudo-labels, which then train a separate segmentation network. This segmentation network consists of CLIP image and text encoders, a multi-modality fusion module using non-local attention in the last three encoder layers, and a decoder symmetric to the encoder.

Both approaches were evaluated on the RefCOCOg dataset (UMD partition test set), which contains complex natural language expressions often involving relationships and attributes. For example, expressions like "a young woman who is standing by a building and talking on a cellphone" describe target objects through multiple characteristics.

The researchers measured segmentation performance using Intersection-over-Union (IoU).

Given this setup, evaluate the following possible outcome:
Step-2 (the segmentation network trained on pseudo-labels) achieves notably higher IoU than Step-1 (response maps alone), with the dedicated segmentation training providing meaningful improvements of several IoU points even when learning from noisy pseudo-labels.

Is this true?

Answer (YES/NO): YES